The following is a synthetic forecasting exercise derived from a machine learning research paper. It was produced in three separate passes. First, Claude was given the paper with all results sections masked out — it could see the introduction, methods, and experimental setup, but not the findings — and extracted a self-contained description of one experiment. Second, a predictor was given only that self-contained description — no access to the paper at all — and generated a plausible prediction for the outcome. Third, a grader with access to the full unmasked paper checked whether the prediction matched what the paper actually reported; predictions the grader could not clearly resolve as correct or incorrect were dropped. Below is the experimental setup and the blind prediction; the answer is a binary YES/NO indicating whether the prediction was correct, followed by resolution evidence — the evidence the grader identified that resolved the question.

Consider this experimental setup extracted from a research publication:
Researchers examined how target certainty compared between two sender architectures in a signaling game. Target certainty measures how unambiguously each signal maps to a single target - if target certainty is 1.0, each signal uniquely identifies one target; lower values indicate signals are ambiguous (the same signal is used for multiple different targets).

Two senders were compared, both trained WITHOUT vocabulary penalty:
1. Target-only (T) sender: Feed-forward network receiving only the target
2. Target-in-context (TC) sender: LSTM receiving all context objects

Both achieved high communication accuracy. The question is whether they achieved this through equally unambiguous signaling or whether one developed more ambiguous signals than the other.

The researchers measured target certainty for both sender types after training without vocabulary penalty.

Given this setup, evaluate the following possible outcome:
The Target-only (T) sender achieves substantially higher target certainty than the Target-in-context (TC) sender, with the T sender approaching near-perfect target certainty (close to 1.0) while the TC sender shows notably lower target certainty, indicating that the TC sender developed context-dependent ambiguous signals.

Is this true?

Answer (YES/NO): NO